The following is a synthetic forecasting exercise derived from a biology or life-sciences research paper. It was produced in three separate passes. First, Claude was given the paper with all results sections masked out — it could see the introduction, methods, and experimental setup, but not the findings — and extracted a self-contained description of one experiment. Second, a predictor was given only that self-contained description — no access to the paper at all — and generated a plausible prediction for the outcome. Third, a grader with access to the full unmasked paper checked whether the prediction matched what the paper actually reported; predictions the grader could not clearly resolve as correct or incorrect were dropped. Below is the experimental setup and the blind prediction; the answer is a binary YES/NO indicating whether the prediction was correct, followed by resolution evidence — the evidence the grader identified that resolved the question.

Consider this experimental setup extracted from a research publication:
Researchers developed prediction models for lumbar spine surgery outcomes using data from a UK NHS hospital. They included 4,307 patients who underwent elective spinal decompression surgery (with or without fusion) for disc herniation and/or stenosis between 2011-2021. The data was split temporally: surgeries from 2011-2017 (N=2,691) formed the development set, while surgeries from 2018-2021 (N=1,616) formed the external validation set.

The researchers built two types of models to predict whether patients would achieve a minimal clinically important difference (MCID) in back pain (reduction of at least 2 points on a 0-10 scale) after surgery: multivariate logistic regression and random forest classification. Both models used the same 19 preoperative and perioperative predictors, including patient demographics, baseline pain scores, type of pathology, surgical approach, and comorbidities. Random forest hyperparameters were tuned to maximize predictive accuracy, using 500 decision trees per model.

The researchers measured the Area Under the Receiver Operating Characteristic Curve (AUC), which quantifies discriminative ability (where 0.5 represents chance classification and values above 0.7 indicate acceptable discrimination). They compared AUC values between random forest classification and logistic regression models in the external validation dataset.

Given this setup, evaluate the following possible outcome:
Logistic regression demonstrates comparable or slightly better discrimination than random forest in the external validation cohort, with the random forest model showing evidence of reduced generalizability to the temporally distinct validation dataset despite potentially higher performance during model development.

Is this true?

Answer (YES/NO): NO